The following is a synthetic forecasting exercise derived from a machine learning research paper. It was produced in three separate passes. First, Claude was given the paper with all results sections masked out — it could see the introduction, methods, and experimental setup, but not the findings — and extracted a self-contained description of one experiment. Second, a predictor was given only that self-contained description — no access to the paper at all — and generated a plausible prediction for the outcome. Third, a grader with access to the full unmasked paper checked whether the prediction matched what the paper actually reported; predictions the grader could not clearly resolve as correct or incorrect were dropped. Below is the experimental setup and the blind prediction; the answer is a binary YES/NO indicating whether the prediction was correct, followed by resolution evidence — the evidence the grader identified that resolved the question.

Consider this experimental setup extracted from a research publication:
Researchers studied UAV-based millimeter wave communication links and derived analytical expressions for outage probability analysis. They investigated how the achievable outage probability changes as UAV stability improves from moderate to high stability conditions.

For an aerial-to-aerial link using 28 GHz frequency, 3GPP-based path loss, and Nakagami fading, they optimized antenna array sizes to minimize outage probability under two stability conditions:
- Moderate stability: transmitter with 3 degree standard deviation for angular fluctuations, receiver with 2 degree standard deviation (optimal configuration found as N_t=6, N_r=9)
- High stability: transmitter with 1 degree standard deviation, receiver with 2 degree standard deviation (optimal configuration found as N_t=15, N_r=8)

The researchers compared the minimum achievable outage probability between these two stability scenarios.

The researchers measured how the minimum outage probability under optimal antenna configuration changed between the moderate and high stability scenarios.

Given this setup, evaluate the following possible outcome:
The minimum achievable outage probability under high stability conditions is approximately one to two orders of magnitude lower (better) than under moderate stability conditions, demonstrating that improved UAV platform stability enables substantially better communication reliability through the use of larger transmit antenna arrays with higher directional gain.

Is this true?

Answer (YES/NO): YES